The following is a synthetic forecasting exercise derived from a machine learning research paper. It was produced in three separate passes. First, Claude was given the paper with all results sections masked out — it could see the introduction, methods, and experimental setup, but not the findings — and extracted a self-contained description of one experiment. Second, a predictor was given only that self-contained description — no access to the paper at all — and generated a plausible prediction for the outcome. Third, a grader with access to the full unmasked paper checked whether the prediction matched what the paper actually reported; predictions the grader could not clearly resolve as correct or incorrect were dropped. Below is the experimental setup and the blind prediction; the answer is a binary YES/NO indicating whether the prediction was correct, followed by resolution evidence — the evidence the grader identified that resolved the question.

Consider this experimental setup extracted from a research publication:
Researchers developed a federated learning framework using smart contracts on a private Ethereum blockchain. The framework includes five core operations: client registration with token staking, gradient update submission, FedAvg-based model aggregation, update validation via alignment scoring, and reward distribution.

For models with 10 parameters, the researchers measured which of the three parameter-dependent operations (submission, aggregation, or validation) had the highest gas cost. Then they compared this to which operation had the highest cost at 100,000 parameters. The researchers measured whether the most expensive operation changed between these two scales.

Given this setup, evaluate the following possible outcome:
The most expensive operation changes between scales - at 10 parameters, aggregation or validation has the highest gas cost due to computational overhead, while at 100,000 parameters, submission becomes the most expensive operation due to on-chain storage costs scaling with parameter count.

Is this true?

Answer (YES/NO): NO